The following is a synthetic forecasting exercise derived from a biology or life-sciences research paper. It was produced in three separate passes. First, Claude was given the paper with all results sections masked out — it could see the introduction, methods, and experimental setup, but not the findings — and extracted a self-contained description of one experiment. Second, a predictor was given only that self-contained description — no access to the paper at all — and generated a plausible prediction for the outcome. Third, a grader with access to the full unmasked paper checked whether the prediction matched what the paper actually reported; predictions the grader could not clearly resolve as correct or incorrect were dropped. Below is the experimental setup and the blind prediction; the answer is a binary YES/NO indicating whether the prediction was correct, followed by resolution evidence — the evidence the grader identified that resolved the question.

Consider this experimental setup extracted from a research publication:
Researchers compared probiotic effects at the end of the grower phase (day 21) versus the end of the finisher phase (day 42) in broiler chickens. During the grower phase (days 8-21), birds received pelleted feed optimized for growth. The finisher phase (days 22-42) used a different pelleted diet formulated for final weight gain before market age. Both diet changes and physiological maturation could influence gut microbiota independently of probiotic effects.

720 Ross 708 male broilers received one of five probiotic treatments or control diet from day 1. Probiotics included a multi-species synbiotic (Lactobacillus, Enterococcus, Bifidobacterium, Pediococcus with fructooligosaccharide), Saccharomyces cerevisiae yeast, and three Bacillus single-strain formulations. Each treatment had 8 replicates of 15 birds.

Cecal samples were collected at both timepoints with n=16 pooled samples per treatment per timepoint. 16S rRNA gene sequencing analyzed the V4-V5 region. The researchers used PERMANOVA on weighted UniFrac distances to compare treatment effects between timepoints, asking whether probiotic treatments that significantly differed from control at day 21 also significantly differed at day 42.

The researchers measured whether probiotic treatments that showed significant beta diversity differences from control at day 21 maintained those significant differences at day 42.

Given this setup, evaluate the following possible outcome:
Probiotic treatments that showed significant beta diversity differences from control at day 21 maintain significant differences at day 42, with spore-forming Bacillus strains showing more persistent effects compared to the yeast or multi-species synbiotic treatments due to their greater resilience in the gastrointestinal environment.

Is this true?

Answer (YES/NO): NO